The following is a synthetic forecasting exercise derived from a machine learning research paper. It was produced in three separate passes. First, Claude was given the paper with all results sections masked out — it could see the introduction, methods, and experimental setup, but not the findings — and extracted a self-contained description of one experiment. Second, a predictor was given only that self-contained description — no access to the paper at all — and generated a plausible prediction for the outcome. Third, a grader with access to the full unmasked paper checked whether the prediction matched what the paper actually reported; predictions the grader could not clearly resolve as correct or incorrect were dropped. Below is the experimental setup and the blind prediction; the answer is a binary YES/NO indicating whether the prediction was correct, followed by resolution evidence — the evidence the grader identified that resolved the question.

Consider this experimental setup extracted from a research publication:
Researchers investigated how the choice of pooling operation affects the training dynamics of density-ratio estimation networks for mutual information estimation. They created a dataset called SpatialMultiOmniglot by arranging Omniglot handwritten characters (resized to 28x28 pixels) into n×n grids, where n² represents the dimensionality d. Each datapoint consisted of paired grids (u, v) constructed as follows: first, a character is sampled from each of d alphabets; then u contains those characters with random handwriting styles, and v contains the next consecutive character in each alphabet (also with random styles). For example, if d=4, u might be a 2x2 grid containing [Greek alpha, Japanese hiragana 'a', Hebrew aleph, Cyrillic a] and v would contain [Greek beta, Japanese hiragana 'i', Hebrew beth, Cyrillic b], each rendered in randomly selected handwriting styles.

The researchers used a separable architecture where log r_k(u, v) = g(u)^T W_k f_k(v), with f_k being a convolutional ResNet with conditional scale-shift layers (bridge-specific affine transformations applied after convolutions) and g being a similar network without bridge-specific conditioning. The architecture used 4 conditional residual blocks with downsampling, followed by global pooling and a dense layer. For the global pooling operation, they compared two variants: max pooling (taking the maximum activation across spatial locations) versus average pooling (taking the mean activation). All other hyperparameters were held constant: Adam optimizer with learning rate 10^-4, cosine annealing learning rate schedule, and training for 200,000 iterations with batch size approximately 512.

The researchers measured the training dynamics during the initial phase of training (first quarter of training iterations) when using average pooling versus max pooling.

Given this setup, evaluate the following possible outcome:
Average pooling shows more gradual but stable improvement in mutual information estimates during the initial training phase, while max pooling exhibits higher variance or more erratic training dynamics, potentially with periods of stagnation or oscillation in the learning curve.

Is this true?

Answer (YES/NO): NO